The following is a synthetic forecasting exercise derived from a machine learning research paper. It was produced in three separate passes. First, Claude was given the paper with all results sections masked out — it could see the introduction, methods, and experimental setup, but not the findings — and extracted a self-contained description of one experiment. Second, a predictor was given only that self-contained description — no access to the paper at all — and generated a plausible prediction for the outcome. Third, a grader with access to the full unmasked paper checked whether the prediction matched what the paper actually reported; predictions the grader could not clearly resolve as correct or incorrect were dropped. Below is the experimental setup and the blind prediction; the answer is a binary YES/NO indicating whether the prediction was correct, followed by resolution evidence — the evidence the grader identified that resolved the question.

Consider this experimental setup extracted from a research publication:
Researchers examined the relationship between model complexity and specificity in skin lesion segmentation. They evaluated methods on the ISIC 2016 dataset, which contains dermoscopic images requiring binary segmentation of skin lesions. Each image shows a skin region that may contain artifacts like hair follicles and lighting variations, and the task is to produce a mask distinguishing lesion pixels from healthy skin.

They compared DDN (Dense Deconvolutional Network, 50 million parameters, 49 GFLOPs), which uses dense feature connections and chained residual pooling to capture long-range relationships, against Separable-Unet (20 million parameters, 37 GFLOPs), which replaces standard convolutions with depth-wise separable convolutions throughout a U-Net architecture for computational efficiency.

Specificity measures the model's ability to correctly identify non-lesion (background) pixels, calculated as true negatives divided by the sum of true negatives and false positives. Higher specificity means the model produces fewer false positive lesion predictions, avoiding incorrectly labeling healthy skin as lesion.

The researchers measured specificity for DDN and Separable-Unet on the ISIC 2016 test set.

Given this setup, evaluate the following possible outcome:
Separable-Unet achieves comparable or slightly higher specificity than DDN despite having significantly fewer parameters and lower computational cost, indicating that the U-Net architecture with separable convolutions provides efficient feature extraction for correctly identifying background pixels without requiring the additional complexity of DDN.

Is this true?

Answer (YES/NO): NO